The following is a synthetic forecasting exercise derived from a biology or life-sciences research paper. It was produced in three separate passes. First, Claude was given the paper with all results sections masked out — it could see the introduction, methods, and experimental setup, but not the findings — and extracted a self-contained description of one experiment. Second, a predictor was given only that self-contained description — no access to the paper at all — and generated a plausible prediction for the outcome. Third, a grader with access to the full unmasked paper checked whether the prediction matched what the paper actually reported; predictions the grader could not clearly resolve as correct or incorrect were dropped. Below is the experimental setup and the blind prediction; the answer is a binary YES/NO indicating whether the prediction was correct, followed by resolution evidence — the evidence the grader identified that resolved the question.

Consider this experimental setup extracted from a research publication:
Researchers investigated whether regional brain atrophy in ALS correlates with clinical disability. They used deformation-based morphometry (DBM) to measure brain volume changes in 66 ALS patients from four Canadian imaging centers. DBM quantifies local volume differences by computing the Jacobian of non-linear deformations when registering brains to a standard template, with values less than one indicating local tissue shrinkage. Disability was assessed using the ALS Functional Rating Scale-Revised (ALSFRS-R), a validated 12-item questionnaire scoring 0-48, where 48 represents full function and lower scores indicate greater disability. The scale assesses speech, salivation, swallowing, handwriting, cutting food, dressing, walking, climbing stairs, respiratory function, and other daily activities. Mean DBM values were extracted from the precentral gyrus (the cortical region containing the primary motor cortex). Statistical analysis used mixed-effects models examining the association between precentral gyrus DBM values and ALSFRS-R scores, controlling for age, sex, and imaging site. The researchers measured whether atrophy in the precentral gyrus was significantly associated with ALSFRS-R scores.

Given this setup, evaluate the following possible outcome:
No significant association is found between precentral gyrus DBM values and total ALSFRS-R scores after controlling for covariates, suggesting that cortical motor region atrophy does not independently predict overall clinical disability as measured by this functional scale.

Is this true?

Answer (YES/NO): NO